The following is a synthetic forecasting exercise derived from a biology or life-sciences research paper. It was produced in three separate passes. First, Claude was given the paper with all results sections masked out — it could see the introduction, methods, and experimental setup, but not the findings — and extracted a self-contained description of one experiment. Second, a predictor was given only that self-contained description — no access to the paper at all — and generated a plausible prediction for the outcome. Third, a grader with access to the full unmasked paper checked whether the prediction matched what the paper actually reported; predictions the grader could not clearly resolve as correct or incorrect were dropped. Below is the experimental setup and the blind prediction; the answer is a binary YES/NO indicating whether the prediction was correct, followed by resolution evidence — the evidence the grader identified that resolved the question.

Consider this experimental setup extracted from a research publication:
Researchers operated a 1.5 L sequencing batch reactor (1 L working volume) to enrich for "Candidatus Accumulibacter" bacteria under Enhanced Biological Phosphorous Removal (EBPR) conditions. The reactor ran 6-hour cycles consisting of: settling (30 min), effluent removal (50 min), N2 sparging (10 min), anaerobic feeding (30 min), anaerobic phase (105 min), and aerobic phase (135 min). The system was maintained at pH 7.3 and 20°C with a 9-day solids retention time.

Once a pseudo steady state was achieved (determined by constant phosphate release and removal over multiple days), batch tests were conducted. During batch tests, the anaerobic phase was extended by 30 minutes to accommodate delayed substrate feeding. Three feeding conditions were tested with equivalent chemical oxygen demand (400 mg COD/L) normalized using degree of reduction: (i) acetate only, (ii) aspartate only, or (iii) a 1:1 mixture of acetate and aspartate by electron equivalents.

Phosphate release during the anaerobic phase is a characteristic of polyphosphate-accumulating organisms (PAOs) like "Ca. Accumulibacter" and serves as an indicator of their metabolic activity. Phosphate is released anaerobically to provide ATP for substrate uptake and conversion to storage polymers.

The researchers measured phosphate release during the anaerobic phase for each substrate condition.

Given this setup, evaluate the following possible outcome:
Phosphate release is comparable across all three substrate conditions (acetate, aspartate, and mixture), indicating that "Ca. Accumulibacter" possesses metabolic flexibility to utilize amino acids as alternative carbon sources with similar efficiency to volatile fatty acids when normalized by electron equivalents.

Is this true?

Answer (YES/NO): NO